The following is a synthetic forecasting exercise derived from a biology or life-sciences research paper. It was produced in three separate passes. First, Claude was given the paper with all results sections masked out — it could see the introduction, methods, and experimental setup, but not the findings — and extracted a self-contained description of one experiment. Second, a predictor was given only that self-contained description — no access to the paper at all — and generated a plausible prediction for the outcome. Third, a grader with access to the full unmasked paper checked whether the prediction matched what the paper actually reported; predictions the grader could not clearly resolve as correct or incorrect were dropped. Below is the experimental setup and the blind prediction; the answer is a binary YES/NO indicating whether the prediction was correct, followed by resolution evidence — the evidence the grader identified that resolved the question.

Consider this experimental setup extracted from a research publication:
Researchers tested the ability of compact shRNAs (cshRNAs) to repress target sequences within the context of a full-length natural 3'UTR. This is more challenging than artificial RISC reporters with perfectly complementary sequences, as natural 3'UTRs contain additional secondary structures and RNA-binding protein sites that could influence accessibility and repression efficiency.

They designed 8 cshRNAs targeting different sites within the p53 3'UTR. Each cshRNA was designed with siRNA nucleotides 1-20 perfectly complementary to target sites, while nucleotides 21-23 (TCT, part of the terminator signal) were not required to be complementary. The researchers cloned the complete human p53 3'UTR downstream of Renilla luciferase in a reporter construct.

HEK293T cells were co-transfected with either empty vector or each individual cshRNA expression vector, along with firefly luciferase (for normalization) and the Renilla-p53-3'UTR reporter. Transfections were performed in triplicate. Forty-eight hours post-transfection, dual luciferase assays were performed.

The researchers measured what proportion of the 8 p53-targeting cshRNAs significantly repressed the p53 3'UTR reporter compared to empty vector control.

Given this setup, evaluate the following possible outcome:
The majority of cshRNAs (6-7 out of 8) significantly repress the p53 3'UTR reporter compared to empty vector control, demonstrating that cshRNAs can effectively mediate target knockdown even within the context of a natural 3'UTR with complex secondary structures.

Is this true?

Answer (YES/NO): NO